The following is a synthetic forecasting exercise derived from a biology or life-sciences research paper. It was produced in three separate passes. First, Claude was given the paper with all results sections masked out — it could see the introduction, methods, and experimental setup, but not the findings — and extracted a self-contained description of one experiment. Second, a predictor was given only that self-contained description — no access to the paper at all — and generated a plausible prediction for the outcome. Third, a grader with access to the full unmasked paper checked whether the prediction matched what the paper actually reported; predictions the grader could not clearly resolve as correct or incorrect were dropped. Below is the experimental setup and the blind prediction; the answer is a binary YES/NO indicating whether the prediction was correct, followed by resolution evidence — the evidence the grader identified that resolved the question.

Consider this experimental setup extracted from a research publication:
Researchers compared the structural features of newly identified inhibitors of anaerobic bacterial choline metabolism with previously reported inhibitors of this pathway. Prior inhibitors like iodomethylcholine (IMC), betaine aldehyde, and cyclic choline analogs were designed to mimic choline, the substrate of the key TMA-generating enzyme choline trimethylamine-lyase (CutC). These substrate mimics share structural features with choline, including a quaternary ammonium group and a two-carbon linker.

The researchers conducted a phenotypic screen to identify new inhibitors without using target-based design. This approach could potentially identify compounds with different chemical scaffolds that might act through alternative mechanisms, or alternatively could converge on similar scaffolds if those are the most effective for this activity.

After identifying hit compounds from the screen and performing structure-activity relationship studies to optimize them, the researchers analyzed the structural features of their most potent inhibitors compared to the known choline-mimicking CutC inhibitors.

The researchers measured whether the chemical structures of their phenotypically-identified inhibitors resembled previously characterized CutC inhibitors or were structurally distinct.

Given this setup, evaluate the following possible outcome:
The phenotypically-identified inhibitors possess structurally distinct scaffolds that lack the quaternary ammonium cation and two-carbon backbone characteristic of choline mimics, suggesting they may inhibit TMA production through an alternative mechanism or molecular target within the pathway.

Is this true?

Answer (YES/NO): YES